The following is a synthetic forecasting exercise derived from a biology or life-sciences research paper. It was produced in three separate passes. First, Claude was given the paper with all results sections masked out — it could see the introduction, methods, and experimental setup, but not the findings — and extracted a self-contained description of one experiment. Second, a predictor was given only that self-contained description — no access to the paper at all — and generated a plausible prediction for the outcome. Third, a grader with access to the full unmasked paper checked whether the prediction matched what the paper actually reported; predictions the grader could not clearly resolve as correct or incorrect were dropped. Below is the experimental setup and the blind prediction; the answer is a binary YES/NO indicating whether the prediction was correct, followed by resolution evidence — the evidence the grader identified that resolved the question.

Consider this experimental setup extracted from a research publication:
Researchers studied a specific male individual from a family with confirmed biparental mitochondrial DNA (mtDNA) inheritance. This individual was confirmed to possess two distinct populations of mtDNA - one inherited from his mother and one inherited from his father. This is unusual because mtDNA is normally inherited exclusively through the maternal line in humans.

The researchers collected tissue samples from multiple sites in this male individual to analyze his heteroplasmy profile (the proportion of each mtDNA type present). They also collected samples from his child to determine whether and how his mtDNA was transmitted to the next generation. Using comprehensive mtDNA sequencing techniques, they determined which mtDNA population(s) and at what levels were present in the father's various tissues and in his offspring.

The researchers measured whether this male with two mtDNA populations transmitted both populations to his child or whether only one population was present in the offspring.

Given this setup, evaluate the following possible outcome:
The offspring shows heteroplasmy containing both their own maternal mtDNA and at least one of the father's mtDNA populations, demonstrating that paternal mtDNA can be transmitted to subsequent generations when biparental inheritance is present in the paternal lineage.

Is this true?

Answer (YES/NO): YES